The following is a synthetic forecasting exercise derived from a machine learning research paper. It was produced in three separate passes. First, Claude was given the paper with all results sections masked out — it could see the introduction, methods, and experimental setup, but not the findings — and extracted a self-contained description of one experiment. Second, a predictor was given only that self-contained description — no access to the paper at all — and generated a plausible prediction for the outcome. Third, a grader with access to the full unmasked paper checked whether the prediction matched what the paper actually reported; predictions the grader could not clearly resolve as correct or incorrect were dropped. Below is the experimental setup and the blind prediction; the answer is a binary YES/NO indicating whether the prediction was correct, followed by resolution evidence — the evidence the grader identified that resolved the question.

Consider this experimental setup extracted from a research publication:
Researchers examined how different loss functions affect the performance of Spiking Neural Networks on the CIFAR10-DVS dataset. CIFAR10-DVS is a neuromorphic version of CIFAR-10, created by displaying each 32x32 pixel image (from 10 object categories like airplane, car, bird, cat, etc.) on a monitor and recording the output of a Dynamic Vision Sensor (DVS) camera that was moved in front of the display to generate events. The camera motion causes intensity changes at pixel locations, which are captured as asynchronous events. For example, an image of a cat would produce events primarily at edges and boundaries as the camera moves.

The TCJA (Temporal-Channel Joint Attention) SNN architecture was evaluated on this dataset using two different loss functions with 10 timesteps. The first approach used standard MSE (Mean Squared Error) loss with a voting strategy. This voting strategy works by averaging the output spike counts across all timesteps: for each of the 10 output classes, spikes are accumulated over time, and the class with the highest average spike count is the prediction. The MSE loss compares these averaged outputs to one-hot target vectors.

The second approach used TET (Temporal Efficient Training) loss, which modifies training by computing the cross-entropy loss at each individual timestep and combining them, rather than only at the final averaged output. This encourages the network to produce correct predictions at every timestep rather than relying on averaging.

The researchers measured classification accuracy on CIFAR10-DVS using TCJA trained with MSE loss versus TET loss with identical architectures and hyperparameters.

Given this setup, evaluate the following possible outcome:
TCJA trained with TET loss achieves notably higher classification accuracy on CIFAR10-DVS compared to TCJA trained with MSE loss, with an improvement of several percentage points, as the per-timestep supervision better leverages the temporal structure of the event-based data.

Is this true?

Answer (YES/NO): NO